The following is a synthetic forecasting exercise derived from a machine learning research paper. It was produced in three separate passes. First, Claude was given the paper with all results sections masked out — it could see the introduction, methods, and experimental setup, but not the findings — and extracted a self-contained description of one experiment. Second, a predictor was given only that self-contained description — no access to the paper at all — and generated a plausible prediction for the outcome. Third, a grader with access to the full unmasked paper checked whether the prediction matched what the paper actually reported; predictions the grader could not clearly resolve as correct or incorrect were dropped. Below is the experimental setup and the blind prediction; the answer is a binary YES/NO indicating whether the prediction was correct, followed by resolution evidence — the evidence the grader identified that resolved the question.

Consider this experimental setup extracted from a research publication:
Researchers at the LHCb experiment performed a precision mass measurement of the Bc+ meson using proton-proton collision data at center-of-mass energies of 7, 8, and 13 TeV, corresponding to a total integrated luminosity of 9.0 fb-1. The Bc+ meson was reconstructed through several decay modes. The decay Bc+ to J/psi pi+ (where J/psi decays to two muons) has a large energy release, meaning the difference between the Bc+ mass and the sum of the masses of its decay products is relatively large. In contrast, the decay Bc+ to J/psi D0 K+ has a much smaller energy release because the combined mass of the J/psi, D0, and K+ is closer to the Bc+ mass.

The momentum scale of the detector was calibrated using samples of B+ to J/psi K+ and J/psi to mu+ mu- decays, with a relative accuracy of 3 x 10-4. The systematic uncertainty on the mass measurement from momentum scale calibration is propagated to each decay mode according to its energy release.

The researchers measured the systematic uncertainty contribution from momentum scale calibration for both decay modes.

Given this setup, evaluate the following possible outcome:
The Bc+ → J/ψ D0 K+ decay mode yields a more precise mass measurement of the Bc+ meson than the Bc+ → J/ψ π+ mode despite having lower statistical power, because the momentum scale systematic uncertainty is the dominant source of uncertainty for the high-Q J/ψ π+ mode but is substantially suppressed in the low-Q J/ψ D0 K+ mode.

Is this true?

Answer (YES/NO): YES